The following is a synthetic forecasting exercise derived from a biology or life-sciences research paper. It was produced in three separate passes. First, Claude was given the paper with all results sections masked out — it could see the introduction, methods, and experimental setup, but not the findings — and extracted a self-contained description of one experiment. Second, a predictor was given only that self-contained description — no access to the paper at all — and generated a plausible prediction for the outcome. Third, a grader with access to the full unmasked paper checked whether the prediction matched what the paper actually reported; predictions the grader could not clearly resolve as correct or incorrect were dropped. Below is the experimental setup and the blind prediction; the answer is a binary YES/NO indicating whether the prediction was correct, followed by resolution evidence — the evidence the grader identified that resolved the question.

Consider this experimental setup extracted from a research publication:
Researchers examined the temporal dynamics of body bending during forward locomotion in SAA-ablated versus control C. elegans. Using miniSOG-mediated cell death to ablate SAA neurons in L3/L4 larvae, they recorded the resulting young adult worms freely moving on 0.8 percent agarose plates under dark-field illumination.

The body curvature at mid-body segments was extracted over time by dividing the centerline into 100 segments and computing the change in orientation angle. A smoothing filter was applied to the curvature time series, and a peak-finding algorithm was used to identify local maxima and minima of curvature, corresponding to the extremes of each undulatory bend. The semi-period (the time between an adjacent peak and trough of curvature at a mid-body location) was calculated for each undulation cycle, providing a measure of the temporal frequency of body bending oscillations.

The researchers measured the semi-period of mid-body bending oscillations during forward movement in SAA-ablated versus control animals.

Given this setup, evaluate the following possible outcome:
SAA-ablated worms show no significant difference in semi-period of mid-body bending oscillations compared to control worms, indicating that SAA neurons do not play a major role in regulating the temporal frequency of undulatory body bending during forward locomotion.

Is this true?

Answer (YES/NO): NO